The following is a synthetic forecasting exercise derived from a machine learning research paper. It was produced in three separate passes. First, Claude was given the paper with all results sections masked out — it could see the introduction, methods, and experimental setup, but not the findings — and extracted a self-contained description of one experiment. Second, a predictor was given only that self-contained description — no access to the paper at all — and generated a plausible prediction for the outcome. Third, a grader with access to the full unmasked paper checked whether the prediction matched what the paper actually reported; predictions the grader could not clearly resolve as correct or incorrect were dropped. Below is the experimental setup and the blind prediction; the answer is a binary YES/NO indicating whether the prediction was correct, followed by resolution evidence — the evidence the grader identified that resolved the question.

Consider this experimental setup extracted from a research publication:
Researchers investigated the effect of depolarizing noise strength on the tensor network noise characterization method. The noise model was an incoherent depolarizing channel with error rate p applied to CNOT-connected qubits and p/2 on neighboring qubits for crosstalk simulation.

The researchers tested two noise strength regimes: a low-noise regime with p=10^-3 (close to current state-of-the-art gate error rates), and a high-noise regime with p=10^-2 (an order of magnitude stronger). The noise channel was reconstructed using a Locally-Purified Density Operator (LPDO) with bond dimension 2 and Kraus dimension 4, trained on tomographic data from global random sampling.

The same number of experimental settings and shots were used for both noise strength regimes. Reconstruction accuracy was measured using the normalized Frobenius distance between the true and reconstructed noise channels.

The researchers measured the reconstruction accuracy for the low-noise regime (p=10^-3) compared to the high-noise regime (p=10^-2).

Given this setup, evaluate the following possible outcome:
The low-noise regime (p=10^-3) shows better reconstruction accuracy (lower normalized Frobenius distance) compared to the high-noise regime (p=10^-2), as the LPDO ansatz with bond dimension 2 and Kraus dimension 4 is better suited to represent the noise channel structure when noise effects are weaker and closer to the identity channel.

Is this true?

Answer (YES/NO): YES